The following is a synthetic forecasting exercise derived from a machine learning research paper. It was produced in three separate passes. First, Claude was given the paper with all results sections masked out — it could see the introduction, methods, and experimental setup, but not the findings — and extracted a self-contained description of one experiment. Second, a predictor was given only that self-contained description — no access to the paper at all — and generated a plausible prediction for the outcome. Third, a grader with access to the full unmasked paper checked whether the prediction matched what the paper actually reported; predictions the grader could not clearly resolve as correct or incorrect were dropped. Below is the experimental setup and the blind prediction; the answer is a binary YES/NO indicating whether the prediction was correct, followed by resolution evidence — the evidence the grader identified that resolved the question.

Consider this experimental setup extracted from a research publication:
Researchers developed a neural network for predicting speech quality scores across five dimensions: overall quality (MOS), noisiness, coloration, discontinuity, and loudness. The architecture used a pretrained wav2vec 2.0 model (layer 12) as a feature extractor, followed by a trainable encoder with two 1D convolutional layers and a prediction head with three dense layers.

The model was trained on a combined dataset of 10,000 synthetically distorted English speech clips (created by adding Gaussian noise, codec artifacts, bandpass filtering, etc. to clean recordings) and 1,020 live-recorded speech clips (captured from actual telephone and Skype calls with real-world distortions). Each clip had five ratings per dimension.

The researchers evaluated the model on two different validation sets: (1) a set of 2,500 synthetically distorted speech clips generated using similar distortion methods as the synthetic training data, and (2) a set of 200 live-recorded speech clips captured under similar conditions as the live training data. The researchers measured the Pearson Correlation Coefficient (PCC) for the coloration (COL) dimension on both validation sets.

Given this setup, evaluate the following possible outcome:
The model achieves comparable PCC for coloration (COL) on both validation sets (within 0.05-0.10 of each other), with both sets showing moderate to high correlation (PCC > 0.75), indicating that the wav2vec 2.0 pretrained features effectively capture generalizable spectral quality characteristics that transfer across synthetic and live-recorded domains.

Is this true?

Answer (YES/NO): NO